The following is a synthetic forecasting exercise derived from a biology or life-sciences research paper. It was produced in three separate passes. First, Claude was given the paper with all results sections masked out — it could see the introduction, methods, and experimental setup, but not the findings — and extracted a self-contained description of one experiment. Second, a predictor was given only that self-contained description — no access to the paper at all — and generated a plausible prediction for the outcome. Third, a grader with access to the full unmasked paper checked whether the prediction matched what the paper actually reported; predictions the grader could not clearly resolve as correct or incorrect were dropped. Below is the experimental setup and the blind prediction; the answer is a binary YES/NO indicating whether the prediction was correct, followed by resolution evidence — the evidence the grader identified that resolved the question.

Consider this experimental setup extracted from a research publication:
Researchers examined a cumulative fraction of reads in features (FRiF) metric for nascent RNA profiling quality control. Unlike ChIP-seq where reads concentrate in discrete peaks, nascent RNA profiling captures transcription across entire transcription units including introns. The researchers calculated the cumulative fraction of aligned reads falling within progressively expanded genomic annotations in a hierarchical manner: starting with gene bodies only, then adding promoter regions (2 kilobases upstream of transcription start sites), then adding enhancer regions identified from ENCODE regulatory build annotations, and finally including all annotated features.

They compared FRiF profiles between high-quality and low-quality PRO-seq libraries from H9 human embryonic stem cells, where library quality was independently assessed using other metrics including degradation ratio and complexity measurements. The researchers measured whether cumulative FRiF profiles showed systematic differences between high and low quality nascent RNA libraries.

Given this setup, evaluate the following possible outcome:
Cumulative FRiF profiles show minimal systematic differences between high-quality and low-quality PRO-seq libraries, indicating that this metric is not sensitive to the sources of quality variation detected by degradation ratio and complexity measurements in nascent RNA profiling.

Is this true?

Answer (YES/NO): NO